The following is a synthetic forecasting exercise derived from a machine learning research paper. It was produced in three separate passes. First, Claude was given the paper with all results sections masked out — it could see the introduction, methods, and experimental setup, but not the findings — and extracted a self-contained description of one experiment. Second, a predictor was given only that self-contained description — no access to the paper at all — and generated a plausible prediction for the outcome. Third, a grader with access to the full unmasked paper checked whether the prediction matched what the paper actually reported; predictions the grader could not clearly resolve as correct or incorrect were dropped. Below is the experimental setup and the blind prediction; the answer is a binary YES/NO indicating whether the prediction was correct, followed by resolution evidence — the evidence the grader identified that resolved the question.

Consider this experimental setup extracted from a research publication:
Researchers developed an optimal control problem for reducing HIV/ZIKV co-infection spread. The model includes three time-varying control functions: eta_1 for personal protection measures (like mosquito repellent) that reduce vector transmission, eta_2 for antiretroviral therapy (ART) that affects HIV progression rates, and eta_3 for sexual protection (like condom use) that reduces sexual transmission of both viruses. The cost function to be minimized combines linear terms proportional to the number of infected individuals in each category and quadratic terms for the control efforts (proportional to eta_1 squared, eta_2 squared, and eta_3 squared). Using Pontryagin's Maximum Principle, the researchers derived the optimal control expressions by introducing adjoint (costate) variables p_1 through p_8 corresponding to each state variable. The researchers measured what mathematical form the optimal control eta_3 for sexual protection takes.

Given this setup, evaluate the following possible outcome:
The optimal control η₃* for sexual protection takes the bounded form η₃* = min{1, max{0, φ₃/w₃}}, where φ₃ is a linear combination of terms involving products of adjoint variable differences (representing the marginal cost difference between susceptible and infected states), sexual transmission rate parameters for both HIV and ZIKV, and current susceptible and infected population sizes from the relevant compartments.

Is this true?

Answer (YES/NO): NO